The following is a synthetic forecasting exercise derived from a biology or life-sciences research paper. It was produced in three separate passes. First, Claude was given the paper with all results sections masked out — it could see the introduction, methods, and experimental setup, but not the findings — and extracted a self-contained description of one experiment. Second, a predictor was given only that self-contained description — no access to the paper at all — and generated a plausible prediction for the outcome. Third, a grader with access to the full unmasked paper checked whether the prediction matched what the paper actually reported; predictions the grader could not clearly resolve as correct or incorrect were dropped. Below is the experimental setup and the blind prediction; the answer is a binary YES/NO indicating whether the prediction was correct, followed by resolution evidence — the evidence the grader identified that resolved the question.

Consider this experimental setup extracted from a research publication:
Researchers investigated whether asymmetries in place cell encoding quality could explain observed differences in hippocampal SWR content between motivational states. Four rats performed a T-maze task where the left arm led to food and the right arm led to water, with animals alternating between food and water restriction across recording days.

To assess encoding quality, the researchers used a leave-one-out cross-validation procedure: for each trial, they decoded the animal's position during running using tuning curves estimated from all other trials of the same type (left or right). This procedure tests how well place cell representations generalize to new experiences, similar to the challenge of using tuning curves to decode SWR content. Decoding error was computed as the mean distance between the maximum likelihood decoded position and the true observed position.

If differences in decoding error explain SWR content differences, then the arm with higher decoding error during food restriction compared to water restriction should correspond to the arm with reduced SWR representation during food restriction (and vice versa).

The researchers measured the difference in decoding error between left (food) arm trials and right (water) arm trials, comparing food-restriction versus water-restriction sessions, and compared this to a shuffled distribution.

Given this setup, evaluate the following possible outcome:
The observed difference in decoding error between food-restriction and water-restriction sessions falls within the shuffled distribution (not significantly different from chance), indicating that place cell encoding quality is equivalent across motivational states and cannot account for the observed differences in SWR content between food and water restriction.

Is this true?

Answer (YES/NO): NO